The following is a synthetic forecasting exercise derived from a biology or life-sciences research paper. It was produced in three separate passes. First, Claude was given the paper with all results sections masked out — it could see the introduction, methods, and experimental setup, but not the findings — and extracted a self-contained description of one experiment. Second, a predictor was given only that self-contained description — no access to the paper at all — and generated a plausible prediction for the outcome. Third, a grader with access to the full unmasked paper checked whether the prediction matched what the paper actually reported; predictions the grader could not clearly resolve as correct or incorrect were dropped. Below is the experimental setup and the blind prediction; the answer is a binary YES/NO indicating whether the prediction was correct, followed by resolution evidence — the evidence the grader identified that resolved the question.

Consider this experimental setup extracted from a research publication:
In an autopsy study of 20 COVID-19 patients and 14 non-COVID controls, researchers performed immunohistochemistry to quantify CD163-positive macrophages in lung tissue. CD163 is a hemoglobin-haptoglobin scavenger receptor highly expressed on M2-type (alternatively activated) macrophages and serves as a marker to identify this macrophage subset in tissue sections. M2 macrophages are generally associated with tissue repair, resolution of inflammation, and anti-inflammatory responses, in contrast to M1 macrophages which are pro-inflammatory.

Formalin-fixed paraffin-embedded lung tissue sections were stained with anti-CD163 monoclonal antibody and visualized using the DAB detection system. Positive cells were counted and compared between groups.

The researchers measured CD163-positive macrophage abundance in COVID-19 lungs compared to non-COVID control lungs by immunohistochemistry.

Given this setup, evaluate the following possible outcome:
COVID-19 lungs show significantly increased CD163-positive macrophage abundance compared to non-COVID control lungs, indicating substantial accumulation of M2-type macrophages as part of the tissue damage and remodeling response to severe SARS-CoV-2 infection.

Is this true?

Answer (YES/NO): YES